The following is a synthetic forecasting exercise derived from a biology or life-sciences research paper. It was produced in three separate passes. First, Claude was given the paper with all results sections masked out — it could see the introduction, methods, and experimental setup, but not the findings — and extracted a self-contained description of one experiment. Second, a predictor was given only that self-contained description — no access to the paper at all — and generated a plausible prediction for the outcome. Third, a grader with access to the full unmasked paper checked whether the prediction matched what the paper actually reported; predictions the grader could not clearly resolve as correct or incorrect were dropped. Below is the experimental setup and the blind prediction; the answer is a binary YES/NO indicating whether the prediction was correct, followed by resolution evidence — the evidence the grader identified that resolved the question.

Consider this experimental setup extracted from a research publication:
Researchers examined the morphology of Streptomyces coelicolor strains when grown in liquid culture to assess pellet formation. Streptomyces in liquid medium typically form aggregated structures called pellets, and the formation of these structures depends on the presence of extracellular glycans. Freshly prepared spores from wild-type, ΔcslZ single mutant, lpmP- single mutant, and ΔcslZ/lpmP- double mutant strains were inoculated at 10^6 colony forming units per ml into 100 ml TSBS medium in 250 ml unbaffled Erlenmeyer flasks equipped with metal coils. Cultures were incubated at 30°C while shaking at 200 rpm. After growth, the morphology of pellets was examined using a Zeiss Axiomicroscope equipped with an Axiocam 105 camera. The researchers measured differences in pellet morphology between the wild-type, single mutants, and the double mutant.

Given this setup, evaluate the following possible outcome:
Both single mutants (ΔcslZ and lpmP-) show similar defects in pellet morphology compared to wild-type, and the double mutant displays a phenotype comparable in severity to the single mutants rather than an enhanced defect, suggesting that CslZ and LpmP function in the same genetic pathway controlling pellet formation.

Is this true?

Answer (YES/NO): NO